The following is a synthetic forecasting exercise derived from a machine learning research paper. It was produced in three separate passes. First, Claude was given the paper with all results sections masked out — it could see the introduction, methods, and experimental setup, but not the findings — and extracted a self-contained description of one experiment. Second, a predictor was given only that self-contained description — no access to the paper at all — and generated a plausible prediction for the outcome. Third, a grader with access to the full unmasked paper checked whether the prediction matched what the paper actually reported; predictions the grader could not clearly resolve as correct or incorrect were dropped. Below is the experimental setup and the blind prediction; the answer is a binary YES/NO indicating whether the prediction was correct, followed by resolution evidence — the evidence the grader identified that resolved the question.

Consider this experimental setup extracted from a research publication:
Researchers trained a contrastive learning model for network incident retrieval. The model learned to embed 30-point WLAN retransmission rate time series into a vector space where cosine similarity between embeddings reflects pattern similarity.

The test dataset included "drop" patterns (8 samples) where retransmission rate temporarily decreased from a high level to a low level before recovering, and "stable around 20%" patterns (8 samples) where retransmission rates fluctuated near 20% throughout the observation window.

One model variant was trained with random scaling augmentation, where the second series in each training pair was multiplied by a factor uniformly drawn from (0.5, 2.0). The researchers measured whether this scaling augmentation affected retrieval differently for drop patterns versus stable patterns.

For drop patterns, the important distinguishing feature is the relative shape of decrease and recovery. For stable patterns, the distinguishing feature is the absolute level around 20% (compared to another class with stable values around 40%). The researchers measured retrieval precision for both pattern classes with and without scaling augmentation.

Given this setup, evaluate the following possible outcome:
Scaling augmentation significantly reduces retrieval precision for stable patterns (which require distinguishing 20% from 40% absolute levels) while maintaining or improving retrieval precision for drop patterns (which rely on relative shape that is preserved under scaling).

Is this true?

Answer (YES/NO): NO